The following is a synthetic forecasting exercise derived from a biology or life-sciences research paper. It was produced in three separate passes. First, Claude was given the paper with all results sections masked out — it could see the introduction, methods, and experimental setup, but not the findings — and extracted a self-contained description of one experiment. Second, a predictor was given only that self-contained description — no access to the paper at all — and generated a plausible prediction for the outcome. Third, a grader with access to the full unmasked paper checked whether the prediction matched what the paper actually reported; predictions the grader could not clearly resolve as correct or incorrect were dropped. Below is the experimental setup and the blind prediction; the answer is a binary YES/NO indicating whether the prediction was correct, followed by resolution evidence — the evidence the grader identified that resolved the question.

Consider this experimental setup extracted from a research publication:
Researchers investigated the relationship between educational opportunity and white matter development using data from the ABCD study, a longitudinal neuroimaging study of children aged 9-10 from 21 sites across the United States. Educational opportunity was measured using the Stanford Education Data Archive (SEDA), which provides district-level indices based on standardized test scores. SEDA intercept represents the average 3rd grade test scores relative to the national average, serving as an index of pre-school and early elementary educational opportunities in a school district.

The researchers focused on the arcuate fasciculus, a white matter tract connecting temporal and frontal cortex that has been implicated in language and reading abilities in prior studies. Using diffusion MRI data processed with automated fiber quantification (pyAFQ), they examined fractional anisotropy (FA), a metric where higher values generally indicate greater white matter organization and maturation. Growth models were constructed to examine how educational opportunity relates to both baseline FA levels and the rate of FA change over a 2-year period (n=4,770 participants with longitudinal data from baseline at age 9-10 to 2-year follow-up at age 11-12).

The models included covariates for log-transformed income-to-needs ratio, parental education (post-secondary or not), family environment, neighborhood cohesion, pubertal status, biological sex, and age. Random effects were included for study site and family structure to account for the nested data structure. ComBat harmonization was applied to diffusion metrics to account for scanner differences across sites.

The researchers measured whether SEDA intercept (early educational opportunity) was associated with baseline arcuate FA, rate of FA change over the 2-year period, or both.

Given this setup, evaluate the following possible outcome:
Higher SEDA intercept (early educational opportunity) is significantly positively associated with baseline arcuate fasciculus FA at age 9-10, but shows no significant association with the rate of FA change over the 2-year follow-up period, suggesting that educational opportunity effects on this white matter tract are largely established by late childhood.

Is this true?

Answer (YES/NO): NO